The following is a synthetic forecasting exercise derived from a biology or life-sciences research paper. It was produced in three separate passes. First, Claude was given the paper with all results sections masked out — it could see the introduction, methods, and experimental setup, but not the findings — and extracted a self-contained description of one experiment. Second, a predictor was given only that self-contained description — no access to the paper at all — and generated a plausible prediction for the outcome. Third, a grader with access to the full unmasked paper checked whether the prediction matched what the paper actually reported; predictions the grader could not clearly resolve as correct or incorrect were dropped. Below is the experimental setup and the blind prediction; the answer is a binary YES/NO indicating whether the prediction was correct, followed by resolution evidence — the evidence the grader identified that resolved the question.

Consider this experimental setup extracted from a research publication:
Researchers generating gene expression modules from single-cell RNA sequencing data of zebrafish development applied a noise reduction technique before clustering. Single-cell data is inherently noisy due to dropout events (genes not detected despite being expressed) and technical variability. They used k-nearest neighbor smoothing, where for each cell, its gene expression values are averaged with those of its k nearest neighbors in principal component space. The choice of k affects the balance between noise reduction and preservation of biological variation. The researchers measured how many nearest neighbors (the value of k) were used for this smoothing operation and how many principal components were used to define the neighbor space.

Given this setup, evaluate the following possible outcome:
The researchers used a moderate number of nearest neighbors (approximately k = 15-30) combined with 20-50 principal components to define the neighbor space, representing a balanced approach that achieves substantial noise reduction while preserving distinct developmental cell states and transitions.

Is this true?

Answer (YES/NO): NO